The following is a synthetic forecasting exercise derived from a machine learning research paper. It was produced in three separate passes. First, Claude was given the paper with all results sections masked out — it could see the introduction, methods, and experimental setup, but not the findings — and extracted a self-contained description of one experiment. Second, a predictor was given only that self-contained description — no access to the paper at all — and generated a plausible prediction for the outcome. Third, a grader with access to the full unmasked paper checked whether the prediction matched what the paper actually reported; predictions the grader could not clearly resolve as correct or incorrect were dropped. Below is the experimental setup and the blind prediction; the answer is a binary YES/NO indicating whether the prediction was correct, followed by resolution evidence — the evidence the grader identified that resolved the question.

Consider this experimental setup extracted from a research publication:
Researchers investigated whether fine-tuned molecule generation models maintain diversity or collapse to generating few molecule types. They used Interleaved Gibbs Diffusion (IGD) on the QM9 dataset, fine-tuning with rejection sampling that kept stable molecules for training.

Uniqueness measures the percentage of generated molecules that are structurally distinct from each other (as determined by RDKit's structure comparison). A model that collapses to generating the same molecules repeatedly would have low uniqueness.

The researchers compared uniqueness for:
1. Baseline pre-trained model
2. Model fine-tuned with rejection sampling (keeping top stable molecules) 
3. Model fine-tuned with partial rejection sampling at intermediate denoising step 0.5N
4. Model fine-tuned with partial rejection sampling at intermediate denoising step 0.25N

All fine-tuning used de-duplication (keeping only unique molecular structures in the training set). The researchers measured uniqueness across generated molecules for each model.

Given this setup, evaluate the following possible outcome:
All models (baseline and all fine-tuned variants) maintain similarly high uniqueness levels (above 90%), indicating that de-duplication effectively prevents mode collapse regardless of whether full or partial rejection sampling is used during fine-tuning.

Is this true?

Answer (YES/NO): YES